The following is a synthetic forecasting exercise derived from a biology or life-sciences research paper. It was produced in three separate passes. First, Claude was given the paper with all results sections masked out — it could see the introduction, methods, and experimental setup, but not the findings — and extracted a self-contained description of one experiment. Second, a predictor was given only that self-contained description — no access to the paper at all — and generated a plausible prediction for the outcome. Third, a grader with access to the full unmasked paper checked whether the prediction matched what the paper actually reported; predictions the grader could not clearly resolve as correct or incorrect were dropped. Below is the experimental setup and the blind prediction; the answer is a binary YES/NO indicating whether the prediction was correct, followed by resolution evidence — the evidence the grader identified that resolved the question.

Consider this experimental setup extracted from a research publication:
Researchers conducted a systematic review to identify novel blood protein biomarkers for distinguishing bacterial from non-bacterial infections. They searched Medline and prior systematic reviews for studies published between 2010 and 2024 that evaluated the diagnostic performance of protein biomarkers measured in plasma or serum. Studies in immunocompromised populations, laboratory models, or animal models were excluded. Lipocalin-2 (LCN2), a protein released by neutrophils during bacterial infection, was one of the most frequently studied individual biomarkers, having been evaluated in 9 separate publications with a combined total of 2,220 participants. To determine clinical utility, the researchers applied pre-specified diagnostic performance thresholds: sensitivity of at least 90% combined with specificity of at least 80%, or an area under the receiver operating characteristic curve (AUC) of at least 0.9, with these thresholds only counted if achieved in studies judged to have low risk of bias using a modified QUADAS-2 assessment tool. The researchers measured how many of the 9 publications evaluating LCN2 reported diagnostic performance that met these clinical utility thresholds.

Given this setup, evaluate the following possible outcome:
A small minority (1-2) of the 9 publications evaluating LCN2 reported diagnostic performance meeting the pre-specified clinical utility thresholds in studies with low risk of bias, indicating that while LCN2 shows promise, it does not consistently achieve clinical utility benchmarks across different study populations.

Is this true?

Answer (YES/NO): YES